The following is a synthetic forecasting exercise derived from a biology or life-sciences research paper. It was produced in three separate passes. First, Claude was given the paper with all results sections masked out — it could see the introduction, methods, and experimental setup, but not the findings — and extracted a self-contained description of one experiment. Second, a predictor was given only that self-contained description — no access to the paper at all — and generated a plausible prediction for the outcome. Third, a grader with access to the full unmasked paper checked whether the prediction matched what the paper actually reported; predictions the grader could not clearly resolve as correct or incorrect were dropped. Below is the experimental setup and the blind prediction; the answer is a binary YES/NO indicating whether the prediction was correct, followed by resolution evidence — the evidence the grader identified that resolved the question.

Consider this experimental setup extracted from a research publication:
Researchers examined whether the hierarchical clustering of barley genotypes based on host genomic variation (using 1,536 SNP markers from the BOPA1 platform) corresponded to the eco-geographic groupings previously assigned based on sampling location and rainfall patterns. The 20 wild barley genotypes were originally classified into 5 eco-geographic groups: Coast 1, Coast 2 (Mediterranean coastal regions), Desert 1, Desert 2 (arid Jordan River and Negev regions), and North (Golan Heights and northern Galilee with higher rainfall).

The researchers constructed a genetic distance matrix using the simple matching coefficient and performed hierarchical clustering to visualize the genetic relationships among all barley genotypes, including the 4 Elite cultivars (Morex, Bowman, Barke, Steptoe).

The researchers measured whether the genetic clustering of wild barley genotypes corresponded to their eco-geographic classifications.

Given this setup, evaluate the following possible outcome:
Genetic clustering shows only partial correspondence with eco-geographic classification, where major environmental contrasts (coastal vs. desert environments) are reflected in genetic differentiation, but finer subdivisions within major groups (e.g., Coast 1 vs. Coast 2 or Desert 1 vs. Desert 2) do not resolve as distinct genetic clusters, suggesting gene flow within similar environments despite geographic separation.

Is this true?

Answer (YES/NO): YES